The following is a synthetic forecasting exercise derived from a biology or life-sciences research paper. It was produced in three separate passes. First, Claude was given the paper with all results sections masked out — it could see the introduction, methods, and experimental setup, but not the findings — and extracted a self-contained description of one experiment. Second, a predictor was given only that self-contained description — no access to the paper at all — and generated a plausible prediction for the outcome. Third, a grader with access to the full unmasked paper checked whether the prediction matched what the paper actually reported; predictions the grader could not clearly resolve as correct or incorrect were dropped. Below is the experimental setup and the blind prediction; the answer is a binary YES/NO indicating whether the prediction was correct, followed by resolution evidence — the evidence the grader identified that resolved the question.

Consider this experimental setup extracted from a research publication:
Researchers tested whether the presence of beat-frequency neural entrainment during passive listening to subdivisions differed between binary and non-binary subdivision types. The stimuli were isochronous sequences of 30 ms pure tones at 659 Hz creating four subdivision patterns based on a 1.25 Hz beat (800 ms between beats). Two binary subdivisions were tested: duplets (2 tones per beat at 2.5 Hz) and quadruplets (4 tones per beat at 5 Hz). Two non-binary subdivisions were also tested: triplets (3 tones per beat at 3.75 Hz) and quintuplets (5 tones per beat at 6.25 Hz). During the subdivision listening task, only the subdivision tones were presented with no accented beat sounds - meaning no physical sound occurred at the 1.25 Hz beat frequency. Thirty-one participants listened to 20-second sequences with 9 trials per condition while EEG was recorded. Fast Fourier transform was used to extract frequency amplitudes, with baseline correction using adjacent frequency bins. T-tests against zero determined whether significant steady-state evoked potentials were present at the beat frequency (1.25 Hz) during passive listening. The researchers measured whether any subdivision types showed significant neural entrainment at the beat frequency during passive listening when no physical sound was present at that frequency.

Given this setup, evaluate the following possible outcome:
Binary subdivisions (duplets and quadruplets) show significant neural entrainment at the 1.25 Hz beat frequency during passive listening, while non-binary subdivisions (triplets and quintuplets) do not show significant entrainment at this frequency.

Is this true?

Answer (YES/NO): NO